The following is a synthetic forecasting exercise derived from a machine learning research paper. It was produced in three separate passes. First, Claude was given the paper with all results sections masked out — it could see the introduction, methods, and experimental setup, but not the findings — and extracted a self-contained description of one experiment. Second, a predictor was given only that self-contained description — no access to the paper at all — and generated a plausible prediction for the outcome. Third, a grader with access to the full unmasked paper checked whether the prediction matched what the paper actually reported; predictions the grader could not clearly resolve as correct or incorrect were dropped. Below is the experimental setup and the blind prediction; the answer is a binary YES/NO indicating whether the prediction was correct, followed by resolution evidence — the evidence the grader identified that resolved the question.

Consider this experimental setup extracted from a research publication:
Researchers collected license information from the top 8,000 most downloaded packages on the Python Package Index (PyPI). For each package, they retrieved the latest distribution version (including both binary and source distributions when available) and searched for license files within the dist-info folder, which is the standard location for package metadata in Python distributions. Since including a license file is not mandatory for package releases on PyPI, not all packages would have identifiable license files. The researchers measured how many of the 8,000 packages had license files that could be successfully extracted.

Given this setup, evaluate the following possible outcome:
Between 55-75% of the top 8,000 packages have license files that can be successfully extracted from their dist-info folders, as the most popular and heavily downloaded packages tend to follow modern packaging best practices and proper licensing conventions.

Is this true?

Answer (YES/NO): YES